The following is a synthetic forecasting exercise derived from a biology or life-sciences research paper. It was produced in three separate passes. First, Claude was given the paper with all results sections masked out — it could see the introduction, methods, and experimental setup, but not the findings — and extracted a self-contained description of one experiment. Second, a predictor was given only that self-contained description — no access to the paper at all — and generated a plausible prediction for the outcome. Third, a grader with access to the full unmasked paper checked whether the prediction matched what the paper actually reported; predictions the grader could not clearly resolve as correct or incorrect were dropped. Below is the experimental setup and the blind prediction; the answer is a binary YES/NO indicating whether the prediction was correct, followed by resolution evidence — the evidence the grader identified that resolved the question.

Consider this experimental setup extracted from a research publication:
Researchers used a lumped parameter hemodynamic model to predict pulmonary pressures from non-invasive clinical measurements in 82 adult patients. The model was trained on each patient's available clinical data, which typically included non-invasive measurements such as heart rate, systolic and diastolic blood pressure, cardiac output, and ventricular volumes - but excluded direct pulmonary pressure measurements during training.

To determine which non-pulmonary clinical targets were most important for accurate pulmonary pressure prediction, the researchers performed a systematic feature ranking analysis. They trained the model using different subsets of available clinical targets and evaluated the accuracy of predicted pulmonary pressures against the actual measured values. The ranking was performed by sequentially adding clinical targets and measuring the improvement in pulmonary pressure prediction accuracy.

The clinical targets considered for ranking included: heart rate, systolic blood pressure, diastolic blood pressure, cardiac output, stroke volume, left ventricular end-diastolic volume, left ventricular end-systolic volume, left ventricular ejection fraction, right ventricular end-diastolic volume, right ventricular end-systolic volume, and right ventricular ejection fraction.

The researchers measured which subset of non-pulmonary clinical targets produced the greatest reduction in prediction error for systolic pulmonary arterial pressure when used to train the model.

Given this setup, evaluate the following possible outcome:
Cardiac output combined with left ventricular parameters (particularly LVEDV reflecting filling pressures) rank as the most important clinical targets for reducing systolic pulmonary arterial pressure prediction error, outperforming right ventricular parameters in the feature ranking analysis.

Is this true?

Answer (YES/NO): NO